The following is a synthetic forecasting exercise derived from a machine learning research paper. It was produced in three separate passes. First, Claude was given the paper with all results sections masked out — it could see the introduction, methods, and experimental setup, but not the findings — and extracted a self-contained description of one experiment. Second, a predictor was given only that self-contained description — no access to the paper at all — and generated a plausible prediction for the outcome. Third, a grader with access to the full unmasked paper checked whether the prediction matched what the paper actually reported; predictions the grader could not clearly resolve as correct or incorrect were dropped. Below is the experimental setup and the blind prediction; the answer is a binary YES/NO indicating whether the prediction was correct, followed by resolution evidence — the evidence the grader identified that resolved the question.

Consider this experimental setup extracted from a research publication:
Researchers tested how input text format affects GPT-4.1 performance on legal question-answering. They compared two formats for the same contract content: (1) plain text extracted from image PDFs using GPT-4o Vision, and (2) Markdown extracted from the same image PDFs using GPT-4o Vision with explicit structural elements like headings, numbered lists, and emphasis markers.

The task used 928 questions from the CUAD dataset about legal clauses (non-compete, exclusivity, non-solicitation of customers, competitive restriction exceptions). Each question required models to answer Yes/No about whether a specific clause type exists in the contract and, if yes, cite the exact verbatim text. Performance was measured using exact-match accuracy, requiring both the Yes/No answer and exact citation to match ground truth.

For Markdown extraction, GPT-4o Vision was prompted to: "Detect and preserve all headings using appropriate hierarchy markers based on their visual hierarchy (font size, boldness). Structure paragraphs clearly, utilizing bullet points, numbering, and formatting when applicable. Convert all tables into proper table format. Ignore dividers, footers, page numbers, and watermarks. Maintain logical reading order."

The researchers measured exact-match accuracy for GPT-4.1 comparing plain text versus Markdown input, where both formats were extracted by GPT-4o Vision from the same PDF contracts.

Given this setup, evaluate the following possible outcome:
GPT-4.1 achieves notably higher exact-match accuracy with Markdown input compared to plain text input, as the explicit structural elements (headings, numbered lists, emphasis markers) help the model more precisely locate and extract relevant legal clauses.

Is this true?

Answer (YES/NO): NO